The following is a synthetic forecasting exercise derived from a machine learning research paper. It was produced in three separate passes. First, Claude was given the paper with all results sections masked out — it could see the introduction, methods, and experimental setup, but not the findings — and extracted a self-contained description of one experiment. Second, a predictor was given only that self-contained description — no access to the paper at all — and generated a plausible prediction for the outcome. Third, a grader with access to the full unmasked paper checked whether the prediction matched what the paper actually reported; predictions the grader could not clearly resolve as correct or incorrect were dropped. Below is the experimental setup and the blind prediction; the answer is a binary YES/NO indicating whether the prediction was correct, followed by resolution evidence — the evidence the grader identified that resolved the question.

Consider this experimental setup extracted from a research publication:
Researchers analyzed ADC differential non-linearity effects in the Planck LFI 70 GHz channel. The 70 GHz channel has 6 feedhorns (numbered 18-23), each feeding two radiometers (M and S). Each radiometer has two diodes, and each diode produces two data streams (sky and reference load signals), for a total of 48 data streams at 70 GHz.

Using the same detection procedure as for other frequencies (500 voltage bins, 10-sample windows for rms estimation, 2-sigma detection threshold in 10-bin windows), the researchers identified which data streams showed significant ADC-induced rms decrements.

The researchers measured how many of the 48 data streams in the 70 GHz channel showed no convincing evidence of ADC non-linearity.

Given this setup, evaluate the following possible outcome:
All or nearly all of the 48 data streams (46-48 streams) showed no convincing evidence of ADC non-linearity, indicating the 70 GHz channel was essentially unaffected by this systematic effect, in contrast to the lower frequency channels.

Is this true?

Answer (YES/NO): NO